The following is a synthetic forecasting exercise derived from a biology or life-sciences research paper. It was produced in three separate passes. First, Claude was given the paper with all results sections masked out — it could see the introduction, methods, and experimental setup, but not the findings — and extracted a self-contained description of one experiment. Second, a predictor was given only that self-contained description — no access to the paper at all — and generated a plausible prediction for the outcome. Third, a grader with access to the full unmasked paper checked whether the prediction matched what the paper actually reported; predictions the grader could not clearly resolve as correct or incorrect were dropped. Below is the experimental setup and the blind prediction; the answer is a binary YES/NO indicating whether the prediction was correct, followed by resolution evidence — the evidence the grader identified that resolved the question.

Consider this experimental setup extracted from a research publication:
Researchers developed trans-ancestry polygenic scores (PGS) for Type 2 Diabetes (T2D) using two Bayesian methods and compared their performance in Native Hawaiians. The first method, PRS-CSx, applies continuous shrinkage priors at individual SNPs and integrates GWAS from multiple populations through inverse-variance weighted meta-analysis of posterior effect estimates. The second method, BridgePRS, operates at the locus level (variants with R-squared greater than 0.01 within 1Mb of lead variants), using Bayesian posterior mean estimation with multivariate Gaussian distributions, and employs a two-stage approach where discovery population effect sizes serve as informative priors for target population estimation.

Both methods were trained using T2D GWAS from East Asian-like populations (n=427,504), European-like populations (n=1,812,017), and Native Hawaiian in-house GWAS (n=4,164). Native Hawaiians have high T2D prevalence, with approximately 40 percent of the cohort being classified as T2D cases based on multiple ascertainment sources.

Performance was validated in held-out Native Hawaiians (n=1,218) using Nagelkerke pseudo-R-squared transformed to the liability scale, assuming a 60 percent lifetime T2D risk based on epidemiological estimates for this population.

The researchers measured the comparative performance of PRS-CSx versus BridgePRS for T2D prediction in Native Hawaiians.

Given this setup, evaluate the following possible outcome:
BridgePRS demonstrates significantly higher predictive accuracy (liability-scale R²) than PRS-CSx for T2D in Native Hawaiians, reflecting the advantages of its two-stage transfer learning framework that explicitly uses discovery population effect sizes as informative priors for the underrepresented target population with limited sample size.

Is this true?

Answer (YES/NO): NO